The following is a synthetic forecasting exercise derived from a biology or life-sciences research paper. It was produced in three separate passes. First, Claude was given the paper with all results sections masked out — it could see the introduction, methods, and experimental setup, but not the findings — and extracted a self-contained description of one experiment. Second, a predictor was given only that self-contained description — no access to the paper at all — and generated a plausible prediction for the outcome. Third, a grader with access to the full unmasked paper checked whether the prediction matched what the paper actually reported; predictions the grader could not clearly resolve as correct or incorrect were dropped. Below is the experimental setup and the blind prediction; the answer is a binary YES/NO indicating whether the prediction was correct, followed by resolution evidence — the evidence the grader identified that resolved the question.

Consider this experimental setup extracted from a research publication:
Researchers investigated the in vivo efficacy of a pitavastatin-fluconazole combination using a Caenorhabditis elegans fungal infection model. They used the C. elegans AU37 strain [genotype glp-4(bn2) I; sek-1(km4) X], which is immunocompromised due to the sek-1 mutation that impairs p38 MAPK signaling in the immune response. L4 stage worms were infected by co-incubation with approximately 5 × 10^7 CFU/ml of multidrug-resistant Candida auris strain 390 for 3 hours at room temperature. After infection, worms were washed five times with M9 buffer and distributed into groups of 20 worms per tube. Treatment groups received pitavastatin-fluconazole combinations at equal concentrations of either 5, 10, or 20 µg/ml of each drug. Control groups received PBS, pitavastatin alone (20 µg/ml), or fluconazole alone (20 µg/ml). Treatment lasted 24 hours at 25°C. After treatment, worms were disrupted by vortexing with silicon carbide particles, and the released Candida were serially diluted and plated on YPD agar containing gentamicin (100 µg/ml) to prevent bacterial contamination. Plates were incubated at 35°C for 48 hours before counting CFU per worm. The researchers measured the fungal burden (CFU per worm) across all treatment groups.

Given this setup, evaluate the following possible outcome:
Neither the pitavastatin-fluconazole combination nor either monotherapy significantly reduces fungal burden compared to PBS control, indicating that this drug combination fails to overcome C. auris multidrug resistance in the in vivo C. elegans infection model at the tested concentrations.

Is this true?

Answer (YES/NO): NO